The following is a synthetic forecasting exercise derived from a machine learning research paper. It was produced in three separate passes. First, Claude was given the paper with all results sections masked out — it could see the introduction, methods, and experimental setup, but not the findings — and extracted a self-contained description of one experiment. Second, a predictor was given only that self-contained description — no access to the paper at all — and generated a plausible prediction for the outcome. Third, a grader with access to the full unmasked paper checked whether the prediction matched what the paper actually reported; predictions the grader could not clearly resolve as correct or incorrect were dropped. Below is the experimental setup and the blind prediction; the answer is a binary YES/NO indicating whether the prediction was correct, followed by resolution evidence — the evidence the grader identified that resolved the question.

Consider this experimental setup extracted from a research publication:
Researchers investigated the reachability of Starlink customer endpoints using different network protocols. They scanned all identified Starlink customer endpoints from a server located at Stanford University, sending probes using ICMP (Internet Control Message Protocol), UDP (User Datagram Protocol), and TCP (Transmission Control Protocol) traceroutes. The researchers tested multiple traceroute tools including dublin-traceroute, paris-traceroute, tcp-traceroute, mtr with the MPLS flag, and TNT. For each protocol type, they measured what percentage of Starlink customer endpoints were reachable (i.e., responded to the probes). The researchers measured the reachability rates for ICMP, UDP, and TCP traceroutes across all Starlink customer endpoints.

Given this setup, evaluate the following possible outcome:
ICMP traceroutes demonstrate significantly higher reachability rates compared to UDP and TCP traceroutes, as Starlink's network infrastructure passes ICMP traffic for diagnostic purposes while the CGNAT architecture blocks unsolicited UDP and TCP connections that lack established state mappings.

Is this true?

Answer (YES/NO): YES